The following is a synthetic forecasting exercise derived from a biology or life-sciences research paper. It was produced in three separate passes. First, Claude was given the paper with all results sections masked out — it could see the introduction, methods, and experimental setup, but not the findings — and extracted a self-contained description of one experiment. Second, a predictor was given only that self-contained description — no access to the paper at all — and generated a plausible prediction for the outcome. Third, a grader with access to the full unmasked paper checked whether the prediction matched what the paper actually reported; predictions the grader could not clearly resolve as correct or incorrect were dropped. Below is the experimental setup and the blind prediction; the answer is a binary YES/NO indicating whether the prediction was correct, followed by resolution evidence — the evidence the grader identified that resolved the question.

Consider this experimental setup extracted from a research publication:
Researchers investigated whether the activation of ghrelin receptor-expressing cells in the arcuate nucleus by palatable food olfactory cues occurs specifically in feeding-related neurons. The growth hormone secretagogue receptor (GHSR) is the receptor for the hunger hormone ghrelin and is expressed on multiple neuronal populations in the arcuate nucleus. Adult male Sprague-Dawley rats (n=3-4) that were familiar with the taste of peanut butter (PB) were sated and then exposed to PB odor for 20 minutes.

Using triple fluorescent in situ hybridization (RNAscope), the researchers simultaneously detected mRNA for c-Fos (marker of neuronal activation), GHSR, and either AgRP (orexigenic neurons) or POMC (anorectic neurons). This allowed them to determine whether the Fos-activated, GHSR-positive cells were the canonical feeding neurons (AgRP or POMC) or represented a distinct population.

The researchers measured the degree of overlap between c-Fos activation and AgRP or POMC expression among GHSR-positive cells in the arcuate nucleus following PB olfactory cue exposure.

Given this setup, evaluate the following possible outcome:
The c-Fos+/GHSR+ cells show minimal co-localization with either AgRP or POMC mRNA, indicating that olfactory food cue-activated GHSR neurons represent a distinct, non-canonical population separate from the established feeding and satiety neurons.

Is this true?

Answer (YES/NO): NO